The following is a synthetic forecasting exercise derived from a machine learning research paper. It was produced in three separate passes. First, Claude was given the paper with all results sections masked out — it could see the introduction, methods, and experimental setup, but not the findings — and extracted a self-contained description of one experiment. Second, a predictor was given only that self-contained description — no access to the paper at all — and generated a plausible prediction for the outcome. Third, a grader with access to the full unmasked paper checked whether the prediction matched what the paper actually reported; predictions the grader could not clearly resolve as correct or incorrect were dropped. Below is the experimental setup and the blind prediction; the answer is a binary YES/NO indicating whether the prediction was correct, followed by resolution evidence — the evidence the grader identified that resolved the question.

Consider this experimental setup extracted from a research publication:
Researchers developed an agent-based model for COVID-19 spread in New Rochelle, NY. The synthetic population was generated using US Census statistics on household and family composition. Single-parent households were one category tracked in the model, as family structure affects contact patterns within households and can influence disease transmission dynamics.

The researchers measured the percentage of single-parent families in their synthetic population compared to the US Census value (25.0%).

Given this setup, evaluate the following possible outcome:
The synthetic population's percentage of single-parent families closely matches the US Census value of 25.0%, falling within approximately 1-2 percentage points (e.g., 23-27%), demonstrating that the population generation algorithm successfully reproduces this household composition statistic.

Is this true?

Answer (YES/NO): NO